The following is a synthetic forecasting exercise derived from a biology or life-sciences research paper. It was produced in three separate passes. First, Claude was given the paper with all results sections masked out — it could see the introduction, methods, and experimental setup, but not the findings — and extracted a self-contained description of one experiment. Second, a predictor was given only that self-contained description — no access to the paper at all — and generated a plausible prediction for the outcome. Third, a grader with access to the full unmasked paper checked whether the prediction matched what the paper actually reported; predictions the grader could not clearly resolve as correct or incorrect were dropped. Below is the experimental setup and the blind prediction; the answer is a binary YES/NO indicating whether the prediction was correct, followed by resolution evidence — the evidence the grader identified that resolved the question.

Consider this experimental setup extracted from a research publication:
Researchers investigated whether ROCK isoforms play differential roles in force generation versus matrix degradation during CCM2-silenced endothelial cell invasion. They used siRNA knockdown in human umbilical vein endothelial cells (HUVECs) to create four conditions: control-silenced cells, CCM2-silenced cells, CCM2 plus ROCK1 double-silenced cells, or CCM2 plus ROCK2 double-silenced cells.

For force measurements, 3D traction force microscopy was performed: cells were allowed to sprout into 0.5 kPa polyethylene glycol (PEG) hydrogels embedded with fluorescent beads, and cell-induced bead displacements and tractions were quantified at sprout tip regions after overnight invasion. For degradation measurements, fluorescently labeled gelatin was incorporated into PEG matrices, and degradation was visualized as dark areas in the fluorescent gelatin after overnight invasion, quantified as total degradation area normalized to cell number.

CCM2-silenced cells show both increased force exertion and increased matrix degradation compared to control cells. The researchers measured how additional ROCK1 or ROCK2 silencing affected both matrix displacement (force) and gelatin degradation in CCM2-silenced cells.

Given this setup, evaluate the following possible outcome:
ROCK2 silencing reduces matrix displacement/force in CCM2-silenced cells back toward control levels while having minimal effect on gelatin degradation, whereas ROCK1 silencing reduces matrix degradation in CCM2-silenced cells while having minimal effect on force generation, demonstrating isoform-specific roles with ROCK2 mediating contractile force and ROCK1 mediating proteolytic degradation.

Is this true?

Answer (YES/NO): NO